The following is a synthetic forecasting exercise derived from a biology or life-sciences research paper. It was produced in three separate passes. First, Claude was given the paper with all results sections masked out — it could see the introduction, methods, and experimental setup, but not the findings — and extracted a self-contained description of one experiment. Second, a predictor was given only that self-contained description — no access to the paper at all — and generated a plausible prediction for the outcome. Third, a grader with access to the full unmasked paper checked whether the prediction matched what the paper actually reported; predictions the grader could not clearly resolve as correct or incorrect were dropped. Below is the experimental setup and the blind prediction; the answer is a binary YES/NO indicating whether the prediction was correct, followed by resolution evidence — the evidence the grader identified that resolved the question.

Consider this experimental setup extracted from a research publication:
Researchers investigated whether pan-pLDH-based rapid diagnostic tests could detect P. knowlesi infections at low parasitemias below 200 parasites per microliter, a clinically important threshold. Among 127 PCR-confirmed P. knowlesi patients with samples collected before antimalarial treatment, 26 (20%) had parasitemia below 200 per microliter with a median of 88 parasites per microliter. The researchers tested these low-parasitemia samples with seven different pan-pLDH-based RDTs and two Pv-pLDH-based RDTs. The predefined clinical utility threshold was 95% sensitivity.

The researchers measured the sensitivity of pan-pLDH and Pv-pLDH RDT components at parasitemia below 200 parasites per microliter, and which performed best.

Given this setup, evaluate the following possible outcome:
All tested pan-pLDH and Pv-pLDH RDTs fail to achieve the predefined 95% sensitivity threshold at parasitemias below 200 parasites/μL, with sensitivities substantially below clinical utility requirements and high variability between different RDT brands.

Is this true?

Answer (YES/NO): YES